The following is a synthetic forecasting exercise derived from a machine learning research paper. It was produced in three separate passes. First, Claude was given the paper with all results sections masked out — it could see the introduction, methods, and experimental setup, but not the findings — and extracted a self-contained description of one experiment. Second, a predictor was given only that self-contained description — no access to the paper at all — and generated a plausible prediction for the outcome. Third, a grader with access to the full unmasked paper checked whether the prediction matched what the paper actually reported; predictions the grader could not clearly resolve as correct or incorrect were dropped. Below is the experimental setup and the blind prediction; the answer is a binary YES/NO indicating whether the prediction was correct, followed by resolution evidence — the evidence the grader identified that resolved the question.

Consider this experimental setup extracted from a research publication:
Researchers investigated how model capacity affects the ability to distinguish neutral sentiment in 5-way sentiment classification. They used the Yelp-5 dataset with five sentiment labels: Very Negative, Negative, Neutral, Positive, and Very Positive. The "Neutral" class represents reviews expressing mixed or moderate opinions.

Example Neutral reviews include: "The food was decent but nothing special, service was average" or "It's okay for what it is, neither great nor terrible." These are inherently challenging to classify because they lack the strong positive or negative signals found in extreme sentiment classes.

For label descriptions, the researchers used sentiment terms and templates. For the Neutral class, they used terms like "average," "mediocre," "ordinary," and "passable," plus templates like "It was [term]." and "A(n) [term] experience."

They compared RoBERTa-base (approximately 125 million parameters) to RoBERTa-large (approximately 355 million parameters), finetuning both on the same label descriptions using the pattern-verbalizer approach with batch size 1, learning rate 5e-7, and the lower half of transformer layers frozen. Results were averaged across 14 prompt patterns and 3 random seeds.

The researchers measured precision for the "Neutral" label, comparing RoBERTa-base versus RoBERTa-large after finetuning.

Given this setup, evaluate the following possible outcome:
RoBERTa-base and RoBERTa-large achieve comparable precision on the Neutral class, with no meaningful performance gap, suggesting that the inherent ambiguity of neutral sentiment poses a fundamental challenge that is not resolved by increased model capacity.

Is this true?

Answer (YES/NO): NO